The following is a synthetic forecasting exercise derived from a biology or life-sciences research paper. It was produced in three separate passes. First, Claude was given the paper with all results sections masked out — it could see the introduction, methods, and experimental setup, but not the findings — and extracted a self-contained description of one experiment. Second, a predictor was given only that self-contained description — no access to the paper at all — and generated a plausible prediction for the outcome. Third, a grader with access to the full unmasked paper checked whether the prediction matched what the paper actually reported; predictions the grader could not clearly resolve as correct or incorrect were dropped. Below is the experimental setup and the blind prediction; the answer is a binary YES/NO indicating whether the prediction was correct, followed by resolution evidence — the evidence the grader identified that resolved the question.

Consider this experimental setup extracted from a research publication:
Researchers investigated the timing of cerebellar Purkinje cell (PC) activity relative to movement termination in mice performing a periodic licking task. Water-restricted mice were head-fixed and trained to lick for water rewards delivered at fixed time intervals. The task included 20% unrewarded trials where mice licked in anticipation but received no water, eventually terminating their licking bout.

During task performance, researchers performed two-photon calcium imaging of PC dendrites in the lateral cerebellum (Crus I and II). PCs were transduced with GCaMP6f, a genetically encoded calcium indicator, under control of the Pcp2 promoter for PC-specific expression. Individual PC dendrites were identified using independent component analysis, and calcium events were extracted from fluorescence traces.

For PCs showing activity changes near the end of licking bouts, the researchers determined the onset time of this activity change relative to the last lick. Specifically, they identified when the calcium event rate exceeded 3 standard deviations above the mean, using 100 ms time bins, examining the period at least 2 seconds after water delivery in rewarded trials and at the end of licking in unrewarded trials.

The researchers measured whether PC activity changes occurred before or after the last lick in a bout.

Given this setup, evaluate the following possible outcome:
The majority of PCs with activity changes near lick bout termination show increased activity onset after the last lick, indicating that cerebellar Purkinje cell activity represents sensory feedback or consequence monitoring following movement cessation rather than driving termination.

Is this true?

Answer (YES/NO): NO